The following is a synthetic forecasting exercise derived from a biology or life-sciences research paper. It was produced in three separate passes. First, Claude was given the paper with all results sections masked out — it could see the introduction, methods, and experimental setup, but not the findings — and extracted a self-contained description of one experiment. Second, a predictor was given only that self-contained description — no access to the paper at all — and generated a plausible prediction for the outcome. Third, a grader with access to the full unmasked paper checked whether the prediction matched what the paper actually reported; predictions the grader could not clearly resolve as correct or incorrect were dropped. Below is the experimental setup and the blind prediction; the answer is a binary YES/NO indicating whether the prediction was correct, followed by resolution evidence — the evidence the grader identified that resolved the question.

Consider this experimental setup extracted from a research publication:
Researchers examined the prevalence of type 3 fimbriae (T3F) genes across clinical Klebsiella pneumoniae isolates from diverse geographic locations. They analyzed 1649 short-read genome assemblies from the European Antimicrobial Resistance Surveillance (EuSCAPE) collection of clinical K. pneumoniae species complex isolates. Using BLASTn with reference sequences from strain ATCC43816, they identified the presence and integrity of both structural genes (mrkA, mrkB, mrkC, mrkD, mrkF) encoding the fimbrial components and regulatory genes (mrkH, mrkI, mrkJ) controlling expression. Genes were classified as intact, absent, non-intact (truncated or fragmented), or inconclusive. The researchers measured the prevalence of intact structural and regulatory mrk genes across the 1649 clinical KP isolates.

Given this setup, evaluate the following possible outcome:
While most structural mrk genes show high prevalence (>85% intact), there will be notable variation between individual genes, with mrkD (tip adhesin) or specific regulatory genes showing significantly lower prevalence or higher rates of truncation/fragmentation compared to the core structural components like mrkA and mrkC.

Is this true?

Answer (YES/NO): NO